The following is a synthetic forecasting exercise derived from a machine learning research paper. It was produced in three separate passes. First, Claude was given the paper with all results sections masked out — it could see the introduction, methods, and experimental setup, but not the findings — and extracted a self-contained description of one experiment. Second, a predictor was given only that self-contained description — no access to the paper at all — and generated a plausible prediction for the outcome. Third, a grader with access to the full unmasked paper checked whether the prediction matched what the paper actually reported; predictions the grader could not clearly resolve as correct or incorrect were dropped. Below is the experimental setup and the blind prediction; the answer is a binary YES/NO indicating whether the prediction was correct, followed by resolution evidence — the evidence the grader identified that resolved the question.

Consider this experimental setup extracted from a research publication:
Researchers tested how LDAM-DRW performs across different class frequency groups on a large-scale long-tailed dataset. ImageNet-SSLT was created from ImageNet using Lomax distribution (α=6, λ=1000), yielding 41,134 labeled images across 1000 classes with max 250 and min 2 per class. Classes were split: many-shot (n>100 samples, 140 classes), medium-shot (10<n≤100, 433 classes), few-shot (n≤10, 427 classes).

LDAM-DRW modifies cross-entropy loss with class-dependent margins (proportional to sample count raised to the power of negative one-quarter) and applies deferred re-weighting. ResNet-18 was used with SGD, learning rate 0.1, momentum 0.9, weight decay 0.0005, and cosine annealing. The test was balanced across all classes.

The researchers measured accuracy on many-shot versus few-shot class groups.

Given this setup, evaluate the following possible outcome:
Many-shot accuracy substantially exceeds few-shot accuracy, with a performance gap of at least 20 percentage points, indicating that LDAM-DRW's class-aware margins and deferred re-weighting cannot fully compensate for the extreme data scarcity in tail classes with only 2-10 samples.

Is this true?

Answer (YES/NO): YES